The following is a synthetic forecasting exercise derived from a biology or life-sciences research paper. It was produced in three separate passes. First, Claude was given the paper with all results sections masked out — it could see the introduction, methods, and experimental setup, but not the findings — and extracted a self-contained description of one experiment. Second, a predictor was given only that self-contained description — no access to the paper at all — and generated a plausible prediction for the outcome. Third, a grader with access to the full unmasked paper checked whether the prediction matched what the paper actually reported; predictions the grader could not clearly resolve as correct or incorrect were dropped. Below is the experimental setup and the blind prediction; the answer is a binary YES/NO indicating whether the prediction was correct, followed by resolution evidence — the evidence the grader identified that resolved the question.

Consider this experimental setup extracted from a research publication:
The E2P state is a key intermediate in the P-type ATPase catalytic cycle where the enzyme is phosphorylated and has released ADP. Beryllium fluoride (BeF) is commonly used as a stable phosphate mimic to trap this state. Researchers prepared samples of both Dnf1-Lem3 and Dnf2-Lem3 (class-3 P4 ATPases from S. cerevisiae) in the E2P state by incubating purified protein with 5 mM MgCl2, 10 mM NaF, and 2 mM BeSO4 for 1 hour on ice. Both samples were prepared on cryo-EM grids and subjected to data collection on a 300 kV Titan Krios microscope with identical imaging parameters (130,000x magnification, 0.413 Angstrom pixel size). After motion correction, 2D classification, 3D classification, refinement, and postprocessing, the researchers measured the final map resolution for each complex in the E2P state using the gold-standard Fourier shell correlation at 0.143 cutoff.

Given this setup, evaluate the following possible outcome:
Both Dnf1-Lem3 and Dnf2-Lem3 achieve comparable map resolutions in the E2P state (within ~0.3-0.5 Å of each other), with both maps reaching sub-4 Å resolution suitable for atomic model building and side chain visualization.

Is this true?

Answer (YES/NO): NO